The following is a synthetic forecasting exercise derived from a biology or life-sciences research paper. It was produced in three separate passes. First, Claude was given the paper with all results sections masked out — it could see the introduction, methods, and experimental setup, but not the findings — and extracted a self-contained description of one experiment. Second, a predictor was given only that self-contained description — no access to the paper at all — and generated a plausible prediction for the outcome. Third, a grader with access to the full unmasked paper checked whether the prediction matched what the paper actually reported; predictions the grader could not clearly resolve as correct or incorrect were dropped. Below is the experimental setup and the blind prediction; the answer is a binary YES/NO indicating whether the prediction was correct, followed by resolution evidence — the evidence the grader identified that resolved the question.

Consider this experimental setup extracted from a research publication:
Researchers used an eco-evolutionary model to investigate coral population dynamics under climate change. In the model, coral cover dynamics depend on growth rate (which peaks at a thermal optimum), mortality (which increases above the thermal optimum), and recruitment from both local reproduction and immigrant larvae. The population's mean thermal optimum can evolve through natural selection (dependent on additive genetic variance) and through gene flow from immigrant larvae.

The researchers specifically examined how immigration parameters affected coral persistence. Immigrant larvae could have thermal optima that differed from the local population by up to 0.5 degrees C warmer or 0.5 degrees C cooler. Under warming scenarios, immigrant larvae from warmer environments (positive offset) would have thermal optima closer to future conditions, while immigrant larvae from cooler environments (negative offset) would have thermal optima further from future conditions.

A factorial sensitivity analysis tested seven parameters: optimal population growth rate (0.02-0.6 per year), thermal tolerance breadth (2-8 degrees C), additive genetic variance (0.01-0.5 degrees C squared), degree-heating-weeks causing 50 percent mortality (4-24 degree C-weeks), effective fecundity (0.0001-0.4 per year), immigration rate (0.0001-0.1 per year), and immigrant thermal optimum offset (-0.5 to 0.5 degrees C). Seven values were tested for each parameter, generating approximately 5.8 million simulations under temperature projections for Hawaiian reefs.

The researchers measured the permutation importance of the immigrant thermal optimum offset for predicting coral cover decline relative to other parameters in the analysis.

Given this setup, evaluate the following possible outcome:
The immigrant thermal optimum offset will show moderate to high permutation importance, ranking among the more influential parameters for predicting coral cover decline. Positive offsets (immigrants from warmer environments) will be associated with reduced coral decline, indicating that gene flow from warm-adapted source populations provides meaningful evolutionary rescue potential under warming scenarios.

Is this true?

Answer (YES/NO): NO